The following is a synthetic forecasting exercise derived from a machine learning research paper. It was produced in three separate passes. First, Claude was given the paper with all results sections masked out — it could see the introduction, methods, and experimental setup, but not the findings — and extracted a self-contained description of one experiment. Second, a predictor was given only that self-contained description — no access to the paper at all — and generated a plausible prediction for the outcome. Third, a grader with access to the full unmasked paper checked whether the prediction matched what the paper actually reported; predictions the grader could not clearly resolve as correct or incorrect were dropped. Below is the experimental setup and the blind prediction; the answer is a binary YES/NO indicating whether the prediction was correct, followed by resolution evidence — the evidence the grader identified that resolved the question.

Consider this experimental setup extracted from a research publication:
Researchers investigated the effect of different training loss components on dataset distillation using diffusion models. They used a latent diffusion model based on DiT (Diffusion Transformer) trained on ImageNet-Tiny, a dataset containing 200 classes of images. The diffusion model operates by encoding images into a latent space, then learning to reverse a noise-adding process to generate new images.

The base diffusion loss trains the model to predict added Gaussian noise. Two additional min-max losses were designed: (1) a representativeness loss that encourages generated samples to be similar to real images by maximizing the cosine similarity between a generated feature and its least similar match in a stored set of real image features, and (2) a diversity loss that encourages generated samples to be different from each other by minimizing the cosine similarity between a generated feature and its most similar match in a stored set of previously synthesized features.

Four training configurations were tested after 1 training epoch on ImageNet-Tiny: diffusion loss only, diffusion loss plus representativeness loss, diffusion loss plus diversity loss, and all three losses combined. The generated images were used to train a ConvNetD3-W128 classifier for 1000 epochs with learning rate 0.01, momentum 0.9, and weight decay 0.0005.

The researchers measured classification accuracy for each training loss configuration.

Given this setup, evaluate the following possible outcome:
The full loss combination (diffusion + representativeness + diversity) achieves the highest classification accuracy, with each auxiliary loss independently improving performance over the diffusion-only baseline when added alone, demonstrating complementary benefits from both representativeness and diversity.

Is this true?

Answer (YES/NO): NO